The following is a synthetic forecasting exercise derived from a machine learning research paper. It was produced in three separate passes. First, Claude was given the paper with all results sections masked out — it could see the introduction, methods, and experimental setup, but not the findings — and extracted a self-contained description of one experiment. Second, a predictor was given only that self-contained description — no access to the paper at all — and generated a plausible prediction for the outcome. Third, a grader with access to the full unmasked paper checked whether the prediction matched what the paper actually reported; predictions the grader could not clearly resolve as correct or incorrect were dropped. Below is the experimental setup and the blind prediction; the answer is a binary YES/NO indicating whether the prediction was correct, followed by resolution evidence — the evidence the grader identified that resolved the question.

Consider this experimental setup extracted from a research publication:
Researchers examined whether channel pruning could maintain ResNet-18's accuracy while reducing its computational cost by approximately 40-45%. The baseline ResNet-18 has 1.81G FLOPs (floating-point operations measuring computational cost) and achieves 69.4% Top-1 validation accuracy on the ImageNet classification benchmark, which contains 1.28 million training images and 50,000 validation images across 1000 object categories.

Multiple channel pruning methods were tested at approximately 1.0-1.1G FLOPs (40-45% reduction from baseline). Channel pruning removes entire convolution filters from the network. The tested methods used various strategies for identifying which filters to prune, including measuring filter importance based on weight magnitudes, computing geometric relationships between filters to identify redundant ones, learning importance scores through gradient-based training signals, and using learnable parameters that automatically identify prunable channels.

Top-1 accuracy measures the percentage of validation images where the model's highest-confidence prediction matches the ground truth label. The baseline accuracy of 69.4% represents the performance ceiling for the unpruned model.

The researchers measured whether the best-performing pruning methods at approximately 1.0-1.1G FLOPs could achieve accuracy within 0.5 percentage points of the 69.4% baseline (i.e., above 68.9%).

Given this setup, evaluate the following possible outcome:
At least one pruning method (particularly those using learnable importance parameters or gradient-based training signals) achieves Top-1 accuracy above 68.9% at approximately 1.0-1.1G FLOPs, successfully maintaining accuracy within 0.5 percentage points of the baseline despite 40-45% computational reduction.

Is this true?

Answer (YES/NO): YES